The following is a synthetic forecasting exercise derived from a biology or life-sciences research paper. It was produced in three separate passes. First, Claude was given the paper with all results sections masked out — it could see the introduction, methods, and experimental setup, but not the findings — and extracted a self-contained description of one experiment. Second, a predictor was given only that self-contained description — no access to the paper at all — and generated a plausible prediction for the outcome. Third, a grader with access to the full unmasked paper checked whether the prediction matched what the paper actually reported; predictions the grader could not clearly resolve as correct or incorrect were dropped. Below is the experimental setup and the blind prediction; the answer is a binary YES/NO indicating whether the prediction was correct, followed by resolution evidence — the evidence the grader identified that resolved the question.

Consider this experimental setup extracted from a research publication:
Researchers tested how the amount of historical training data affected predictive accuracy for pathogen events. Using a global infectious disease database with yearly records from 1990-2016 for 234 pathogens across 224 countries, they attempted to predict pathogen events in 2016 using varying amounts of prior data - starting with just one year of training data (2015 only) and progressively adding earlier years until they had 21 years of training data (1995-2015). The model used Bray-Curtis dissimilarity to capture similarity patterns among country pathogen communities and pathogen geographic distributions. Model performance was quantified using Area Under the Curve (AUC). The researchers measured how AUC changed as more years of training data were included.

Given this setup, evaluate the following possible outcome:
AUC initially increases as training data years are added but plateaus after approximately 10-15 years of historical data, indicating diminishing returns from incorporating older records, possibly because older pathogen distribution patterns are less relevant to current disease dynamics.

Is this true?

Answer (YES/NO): NO